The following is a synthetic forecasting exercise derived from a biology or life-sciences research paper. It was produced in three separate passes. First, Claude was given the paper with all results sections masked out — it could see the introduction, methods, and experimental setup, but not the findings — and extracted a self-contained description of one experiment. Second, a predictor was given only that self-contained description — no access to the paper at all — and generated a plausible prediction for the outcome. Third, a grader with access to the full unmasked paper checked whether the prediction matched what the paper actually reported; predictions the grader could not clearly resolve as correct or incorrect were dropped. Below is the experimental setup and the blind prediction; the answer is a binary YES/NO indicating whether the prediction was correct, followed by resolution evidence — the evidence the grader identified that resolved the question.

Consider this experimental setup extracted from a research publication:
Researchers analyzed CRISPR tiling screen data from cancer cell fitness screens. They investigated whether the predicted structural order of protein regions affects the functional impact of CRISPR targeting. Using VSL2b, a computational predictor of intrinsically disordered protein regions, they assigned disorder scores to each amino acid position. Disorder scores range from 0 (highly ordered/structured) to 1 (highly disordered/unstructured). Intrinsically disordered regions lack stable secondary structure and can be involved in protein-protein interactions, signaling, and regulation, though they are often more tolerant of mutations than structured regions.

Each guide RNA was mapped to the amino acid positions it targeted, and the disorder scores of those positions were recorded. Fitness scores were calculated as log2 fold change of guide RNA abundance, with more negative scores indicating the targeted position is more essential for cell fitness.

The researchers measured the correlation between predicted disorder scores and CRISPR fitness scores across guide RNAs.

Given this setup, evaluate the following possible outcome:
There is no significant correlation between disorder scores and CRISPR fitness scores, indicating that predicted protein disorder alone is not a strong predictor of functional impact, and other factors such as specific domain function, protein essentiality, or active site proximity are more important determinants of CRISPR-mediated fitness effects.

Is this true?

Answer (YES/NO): NO